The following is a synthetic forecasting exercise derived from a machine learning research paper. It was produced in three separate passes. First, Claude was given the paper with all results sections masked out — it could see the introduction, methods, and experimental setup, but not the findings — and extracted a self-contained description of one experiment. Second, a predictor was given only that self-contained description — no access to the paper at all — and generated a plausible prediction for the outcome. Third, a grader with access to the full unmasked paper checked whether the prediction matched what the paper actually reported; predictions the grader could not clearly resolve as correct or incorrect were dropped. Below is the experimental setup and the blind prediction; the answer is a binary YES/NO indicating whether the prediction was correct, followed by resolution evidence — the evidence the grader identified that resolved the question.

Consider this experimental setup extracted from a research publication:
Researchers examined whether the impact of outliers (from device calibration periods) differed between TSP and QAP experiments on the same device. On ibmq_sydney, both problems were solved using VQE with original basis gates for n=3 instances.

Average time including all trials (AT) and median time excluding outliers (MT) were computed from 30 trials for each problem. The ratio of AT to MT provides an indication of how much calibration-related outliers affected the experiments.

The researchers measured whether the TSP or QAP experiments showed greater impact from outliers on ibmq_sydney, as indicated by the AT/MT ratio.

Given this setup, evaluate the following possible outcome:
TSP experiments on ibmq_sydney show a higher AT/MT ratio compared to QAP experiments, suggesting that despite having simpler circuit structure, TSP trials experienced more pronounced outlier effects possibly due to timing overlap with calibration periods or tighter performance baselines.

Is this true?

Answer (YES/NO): YES